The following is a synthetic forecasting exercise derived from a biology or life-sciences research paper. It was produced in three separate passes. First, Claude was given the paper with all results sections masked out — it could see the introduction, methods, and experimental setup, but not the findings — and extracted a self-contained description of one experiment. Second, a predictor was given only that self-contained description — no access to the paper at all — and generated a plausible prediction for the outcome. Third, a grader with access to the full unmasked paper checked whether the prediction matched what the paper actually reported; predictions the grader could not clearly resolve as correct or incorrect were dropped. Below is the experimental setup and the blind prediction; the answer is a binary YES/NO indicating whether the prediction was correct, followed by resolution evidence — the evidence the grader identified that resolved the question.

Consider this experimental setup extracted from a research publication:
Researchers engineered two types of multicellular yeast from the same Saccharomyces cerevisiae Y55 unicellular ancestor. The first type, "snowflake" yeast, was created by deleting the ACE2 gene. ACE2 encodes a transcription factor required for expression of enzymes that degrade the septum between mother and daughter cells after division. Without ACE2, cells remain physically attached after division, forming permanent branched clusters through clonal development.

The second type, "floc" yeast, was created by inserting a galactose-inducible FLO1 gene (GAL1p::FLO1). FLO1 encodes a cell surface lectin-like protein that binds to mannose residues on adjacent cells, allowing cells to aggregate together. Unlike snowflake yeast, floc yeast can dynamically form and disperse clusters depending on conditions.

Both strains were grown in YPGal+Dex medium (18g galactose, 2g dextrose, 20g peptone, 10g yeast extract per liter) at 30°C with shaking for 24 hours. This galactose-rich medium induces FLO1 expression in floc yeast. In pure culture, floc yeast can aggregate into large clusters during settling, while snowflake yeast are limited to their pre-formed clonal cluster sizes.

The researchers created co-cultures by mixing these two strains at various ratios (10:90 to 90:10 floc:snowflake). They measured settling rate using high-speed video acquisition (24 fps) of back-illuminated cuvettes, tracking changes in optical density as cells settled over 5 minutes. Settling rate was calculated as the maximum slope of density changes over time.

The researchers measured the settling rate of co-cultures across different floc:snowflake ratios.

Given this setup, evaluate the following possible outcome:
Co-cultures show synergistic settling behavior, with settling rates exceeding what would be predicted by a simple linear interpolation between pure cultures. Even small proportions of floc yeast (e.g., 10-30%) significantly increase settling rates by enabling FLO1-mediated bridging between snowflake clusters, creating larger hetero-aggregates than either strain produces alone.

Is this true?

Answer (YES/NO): NO